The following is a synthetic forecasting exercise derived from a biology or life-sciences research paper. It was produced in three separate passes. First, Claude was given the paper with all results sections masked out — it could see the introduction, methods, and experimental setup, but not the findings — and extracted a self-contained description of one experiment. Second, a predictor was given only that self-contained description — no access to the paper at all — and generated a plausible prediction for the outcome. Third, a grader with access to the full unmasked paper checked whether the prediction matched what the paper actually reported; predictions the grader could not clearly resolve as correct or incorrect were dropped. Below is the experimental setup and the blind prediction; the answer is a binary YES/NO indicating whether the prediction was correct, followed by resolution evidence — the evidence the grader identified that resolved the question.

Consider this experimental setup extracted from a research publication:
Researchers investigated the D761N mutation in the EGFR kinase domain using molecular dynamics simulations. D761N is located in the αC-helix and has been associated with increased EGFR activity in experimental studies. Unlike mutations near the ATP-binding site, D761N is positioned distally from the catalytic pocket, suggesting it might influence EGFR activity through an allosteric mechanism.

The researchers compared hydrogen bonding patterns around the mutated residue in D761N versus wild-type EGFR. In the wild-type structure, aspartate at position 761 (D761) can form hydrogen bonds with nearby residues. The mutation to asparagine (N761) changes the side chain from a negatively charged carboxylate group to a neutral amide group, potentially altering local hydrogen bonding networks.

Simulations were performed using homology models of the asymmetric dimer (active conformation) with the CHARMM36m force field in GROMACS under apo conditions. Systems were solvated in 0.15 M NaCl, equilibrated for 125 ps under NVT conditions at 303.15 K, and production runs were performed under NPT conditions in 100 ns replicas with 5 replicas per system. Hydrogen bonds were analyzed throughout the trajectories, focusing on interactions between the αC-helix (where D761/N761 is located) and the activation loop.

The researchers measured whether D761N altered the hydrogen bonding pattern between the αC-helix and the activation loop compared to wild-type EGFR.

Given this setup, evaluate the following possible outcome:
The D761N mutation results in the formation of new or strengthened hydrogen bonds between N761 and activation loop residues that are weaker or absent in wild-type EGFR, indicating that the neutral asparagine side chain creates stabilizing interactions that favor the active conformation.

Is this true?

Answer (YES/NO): YES